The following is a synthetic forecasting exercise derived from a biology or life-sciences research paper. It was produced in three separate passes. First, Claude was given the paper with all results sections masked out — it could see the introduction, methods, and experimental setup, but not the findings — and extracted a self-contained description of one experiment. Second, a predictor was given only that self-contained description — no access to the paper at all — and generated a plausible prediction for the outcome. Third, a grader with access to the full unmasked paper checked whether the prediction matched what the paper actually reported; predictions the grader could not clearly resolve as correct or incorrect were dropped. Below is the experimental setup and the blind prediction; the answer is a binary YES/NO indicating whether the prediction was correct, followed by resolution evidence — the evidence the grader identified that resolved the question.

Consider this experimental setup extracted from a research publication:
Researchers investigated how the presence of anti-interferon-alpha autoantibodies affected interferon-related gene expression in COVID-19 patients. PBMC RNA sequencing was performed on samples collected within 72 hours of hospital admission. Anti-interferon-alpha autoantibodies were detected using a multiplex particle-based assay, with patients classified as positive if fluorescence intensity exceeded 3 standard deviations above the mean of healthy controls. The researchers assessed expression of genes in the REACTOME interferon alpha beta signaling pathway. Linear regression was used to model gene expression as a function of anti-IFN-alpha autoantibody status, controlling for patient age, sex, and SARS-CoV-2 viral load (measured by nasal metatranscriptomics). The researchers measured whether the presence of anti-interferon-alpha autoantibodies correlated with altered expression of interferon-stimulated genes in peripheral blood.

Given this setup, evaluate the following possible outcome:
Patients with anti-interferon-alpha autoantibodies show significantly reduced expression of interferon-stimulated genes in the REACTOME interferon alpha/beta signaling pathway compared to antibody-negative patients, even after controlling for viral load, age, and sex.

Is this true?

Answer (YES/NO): YES